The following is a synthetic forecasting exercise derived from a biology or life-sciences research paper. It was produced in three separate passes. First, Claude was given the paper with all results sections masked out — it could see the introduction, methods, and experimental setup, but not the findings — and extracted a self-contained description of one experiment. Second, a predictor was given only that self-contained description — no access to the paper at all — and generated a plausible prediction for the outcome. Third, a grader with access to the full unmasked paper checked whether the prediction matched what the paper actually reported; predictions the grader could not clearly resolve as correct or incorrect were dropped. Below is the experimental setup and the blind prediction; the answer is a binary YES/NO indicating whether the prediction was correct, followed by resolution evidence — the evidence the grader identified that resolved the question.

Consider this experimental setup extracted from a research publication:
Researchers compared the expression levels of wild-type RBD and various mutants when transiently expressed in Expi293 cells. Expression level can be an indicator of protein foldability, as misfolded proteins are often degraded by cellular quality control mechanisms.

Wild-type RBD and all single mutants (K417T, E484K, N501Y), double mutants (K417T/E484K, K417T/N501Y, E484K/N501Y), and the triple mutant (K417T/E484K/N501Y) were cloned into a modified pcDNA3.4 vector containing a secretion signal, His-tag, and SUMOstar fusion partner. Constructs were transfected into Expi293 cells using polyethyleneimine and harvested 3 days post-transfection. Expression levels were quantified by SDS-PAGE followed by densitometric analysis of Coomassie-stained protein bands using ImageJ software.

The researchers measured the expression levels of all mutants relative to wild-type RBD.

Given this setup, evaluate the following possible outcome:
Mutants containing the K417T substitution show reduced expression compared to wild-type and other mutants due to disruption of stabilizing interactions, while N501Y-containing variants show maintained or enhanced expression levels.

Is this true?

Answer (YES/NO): NO